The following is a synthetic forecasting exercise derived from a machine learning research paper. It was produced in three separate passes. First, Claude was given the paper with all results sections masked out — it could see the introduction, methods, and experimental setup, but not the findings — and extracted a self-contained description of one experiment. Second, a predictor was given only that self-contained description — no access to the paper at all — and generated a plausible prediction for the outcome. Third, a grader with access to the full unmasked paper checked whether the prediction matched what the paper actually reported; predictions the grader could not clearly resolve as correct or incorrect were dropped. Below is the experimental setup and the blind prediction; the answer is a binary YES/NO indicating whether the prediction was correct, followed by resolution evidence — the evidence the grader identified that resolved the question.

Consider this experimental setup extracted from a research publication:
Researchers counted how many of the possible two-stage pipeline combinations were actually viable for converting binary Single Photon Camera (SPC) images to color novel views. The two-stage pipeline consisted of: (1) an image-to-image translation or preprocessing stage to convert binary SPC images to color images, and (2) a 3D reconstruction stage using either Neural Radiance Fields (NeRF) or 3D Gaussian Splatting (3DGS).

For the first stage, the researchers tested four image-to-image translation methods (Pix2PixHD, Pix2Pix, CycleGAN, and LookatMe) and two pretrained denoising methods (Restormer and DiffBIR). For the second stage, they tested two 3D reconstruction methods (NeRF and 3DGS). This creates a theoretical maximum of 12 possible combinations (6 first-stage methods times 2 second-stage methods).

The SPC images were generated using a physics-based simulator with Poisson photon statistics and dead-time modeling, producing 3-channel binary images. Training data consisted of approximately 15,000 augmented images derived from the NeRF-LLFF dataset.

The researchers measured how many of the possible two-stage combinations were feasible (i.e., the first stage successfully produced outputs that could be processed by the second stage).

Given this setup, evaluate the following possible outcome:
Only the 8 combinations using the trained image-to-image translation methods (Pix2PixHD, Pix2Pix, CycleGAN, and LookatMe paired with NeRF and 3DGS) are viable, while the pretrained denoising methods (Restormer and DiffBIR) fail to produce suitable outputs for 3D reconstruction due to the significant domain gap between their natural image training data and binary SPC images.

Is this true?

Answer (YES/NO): NO